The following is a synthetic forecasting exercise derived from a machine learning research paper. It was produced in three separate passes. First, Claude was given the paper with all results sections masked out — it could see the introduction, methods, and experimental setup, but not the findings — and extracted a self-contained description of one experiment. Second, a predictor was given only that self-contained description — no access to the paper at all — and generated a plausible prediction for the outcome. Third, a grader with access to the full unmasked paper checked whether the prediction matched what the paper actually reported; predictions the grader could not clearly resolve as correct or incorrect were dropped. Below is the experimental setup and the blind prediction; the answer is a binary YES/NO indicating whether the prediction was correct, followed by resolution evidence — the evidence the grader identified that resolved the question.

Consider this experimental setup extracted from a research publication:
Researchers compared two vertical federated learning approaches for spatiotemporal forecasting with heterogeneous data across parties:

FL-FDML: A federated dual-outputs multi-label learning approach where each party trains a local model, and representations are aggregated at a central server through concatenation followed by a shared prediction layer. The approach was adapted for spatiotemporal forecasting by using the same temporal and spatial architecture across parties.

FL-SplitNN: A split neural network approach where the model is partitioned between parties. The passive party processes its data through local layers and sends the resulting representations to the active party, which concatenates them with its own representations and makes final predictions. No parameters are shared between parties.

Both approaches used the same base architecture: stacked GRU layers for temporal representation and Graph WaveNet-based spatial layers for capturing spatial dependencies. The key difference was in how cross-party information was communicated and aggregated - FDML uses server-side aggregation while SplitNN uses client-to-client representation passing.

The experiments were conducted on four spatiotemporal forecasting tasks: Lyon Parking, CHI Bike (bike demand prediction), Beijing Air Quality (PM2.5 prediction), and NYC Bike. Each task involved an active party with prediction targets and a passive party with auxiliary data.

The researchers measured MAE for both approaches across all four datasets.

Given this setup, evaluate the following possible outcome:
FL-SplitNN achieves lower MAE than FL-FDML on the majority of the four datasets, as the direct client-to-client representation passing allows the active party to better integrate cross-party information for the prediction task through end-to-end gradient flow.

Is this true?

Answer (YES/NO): YES